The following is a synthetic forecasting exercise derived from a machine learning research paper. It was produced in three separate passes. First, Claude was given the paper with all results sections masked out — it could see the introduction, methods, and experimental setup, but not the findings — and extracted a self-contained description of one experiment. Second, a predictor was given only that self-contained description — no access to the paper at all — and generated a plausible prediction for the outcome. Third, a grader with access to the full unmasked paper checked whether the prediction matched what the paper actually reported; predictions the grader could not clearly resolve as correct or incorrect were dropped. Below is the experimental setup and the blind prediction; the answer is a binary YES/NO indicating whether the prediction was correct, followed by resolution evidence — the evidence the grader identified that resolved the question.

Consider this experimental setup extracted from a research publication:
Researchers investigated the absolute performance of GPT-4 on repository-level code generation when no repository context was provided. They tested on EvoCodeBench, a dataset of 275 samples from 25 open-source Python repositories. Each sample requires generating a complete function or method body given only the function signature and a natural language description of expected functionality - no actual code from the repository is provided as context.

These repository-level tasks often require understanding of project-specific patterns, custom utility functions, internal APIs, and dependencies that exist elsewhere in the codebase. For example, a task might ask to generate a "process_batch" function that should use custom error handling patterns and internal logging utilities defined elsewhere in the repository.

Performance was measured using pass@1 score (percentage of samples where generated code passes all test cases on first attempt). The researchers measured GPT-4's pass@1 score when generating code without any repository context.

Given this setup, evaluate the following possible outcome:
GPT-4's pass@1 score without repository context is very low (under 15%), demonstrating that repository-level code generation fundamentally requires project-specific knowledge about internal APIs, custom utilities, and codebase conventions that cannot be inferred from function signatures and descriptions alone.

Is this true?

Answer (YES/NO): YES